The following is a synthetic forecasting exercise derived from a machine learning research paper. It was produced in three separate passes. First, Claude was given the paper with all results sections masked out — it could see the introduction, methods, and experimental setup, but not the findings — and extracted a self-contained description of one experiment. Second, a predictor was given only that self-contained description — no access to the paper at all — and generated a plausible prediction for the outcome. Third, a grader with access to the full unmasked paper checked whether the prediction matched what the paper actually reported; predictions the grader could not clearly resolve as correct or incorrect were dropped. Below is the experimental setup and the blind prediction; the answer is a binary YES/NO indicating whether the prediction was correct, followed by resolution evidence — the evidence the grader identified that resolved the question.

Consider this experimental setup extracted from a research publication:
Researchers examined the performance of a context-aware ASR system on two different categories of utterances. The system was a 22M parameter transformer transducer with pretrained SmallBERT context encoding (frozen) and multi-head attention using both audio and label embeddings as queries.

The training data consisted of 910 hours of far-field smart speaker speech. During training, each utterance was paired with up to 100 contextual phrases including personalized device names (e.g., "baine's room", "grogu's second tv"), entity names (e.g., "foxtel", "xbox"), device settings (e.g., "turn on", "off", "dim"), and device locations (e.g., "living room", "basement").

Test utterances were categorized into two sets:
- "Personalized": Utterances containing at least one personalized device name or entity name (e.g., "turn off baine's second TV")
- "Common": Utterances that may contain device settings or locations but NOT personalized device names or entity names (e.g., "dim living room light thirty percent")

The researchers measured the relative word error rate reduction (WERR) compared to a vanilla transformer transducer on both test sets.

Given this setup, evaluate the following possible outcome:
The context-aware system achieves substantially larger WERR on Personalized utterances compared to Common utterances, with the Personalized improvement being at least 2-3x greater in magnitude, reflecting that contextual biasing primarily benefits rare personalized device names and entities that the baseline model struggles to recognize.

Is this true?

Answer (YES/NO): NO